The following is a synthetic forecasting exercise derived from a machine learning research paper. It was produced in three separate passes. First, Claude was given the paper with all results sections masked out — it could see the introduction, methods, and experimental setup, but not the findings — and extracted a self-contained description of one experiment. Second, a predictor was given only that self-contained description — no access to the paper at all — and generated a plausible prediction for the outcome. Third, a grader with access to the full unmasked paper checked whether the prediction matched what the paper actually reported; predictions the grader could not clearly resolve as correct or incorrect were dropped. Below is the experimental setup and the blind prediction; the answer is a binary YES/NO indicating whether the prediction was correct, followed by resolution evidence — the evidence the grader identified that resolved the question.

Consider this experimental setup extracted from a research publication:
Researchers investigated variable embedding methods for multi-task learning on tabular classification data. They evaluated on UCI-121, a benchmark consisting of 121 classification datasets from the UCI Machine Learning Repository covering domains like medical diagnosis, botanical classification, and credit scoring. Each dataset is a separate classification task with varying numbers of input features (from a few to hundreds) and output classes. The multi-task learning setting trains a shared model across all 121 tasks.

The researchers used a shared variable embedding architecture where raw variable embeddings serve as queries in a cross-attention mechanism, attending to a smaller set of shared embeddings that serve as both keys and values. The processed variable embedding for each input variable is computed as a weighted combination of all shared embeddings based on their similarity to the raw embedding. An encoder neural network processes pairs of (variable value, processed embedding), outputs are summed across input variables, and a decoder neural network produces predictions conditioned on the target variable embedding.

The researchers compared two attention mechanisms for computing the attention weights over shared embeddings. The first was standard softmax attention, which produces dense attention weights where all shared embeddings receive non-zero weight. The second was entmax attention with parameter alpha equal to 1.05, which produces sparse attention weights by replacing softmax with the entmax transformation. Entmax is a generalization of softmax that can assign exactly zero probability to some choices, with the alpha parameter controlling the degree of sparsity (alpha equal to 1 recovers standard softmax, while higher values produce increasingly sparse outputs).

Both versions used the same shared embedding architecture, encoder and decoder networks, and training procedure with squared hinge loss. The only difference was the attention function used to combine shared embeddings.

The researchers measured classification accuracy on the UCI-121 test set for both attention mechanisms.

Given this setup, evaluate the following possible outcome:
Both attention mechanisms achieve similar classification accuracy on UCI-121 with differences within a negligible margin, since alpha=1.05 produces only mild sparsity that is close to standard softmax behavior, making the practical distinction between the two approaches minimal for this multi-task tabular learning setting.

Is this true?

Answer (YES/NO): NO